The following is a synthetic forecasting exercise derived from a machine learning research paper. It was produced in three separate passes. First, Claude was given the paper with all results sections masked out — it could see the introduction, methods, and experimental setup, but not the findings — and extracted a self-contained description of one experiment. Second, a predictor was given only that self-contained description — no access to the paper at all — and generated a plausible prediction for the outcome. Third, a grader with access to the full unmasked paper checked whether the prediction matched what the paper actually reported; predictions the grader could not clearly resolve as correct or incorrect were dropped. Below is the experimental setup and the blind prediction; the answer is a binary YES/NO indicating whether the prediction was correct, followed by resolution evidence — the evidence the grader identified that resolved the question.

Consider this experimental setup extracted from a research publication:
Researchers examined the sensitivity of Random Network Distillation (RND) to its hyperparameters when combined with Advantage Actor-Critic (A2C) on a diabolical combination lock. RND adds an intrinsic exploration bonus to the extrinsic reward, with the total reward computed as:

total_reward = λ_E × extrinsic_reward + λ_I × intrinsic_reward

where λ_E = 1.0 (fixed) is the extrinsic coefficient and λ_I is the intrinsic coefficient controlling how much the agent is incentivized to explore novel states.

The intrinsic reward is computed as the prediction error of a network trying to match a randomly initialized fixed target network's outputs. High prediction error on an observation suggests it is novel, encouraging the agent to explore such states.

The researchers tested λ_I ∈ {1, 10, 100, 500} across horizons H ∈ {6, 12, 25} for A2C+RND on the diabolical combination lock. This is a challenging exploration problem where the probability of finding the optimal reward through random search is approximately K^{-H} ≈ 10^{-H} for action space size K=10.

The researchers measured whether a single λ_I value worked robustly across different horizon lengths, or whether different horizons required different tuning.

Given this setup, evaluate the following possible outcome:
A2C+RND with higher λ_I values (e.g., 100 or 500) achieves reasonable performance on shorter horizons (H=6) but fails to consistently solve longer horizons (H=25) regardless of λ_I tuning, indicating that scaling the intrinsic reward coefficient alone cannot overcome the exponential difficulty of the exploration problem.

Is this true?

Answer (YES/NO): NO